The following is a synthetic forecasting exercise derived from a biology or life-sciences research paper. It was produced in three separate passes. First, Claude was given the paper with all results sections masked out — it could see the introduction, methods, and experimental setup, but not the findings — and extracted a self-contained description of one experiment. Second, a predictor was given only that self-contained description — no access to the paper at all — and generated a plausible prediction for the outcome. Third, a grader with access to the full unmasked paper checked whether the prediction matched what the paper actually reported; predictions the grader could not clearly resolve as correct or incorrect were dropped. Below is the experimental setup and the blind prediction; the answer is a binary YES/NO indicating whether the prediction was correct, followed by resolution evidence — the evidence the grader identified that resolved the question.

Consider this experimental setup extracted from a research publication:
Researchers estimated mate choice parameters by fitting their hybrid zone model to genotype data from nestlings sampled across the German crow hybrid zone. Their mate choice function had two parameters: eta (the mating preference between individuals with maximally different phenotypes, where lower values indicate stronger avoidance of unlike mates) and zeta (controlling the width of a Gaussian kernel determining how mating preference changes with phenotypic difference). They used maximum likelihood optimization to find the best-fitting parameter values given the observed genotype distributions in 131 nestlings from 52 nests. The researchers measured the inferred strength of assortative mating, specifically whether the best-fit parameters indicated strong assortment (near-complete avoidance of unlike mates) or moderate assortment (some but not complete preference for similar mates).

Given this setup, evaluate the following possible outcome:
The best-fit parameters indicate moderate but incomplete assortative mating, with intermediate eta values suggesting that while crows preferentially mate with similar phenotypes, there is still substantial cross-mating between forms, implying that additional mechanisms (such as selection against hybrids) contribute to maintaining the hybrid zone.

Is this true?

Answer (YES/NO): NO